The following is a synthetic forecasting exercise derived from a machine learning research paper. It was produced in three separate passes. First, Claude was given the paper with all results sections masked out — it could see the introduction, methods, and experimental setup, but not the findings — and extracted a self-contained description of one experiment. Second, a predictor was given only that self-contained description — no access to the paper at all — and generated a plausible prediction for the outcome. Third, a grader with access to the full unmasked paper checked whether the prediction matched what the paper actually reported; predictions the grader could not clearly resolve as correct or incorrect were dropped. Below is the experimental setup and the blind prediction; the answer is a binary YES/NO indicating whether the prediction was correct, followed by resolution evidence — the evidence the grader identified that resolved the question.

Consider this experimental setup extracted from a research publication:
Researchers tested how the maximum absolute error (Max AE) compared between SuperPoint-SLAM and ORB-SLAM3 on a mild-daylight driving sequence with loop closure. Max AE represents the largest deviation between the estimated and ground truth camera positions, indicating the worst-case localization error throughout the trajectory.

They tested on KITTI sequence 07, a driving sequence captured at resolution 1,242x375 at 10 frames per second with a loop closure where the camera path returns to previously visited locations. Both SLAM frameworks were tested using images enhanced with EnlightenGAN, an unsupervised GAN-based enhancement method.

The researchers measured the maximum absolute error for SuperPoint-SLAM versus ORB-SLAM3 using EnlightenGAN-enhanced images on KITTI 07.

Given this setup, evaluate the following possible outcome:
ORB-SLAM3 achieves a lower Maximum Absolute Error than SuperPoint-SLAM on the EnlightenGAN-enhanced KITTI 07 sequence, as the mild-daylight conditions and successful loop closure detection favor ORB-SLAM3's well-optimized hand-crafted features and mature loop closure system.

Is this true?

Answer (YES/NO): YES